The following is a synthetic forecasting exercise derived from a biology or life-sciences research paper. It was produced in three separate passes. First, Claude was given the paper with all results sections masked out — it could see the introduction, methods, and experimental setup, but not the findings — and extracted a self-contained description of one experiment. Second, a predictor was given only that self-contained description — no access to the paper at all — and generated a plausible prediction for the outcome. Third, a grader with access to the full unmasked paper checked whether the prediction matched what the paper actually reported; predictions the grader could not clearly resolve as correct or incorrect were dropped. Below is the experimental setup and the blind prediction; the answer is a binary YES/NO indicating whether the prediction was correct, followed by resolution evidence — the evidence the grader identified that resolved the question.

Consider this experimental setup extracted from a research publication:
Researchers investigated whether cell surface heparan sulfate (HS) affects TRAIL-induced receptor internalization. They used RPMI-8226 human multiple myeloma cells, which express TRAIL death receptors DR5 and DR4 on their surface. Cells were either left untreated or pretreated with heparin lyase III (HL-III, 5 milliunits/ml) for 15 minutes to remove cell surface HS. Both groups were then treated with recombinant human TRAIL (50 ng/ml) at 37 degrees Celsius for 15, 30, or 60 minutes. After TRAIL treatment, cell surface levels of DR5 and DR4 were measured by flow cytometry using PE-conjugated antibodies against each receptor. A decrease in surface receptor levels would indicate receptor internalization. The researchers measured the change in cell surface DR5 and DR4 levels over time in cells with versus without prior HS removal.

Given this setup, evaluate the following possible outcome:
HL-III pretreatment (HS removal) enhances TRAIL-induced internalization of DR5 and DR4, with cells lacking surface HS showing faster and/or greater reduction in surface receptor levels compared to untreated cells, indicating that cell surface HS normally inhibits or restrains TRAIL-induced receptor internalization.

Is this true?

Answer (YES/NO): NO